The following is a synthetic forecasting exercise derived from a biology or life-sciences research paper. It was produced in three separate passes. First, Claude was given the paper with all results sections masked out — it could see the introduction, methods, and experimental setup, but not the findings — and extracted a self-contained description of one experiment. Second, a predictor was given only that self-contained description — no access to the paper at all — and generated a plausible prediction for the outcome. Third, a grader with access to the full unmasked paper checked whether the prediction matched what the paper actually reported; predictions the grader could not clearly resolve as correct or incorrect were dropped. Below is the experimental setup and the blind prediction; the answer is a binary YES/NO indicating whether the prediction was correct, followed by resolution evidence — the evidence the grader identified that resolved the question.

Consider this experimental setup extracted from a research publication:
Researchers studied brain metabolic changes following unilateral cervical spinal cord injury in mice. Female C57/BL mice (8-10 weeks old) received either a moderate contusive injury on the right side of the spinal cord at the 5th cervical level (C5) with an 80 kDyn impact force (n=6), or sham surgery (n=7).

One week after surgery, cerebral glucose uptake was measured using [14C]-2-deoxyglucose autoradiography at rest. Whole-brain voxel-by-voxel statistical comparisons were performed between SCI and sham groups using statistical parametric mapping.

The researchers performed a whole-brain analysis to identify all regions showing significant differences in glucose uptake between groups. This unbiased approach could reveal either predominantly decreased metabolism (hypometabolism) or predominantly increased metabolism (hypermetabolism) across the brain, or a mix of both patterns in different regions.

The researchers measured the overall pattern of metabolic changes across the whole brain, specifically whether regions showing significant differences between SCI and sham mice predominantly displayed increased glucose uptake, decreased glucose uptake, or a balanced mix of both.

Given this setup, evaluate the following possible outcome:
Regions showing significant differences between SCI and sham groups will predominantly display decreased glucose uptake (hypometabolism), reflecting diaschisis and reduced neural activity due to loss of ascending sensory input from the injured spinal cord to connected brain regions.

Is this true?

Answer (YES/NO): NO